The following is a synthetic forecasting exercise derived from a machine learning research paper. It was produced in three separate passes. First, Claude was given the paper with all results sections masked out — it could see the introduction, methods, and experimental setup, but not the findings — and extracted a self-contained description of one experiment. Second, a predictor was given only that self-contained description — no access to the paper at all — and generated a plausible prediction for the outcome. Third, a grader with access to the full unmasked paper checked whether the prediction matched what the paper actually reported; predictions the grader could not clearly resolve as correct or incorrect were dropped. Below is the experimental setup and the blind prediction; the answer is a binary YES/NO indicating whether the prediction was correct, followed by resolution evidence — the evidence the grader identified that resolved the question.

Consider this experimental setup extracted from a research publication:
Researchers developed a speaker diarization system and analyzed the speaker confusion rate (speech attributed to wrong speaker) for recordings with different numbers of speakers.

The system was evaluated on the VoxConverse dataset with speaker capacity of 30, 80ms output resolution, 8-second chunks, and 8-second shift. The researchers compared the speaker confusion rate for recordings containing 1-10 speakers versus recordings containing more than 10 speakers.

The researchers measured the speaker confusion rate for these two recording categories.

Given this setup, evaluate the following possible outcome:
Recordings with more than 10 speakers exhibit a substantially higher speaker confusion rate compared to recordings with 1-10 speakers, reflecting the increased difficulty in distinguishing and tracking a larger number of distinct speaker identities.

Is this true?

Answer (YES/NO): YES